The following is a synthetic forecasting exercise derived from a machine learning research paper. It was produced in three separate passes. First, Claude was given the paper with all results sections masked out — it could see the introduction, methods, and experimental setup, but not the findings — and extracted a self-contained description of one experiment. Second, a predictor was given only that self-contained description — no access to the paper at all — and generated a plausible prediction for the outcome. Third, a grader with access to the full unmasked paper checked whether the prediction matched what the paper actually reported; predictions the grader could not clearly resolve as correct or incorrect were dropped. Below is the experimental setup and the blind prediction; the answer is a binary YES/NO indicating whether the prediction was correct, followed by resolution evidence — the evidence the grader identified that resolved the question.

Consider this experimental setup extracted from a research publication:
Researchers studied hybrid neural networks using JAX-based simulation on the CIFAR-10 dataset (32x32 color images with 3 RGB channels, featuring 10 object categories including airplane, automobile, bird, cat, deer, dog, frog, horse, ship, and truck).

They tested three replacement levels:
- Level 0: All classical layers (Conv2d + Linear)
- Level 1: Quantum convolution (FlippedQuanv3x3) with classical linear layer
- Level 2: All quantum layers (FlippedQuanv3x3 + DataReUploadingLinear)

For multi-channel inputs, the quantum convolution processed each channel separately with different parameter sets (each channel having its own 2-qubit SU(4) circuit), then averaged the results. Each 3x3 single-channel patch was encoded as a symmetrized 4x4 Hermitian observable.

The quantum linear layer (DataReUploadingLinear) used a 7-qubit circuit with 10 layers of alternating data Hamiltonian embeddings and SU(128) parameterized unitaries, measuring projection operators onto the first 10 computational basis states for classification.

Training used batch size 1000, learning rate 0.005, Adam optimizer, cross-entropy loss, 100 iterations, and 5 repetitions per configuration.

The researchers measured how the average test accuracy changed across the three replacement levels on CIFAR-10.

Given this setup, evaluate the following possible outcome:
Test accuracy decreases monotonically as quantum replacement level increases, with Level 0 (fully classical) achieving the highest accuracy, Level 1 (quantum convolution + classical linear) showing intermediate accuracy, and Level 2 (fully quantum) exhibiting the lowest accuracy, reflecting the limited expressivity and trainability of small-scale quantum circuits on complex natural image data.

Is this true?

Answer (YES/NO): NO